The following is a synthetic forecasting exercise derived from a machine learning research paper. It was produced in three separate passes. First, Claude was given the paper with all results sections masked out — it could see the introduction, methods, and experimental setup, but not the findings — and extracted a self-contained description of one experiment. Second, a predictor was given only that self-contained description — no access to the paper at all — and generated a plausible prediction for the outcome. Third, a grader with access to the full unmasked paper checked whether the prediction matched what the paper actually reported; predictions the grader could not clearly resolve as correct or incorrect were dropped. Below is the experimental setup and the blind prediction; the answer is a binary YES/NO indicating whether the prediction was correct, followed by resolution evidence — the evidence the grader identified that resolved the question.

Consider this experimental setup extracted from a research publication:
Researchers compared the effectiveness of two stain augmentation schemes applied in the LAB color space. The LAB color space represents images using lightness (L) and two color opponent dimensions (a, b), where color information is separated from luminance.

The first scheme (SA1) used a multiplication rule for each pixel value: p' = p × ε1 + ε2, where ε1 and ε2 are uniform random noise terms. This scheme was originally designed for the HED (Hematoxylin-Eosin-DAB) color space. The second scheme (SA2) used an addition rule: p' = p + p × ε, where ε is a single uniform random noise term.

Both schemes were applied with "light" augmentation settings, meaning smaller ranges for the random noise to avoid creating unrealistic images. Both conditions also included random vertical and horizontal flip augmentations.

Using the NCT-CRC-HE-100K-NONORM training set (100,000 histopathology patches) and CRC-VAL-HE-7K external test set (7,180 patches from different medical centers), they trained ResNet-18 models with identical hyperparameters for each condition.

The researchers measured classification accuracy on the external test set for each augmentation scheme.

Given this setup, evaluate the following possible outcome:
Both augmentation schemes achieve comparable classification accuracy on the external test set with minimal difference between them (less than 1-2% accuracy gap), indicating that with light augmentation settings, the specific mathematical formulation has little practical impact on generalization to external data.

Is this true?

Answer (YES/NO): NO